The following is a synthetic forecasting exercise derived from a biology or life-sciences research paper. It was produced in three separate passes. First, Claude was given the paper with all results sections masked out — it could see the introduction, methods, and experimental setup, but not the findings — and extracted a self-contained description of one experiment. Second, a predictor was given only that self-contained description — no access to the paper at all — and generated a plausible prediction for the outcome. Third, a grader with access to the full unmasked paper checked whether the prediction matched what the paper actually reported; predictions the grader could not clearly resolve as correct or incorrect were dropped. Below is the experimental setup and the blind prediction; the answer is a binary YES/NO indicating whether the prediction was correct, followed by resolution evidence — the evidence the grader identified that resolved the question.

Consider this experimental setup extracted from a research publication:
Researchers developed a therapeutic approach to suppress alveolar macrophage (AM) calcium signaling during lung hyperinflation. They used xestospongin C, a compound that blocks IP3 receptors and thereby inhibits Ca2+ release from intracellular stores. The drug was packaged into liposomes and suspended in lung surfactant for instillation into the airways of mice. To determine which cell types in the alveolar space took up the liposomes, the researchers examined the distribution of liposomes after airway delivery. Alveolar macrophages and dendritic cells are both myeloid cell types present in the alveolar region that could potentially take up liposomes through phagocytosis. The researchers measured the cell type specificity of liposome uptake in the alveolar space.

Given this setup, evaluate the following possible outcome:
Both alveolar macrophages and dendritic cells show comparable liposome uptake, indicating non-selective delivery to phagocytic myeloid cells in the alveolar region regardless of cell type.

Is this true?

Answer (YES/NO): NO